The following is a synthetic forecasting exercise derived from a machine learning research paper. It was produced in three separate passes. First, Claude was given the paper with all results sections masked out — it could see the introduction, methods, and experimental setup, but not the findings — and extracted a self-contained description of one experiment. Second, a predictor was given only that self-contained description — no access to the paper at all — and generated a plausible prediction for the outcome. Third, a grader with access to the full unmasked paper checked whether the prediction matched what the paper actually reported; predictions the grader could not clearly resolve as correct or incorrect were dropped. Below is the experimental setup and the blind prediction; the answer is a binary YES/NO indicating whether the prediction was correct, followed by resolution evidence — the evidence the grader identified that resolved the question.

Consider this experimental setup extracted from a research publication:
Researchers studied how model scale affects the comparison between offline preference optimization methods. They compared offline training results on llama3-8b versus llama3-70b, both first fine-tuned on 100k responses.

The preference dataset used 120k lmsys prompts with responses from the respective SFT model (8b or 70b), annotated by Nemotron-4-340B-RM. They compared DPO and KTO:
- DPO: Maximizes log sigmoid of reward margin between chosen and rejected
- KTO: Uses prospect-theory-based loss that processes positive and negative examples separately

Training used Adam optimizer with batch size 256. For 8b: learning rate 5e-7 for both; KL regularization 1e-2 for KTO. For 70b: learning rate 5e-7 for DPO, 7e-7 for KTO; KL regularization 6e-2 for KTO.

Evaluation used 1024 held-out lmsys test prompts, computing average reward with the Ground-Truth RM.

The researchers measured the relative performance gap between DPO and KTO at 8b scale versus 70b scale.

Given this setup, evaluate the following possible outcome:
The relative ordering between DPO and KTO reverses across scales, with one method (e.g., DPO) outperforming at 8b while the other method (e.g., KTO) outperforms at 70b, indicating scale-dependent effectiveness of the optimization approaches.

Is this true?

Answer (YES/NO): NO